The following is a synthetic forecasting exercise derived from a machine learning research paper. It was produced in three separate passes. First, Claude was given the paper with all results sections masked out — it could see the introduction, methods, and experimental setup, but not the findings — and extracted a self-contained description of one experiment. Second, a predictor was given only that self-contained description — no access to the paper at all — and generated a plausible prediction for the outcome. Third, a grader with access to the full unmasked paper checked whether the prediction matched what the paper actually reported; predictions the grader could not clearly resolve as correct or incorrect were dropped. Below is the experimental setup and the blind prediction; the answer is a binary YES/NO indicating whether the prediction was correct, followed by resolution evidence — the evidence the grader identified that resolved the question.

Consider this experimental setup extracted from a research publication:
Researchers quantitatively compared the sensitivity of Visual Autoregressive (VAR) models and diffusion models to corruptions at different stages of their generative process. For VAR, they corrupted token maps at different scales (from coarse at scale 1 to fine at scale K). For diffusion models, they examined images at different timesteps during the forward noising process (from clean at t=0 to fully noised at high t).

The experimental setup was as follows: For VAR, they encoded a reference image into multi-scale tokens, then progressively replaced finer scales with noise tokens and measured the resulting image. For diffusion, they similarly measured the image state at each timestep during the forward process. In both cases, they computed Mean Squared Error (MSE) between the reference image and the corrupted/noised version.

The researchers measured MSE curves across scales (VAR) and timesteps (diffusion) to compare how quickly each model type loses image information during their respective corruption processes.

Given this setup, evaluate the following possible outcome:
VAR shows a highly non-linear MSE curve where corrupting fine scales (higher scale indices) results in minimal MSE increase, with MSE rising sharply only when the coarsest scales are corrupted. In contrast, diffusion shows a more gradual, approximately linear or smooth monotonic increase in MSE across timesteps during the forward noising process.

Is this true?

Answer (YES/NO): NO